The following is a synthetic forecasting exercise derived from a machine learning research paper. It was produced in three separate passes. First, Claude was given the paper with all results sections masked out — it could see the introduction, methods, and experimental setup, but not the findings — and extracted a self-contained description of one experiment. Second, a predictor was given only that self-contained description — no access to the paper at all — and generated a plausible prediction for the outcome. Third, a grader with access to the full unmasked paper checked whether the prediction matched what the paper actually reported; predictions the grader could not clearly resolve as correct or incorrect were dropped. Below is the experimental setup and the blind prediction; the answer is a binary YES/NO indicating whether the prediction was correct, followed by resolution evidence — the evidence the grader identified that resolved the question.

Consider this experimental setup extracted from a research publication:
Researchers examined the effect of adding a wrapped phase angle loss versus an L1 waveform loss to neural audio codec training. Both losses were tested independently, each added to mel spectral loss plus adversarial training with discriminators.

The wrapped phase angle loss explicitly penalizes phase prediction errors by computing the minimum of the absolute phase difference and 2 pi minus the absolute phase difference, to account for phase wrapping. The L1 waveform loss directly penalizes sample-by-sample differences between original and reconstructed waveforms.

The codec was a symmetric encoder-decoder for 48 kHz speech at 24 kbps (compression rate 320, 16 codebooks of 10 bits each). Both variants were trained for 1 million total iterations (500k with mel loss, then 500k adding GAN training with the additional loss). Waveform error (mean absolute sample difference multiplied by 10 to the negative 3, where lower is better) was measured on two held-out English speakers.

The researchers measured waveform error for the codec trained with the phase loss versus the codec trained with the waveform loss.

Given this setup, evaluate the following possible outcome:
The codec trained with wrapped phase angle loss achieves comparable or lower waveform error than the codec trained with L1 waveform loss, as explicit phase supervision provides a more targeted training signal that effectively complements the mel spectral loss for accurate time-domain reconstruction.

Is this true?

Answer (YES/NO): NO